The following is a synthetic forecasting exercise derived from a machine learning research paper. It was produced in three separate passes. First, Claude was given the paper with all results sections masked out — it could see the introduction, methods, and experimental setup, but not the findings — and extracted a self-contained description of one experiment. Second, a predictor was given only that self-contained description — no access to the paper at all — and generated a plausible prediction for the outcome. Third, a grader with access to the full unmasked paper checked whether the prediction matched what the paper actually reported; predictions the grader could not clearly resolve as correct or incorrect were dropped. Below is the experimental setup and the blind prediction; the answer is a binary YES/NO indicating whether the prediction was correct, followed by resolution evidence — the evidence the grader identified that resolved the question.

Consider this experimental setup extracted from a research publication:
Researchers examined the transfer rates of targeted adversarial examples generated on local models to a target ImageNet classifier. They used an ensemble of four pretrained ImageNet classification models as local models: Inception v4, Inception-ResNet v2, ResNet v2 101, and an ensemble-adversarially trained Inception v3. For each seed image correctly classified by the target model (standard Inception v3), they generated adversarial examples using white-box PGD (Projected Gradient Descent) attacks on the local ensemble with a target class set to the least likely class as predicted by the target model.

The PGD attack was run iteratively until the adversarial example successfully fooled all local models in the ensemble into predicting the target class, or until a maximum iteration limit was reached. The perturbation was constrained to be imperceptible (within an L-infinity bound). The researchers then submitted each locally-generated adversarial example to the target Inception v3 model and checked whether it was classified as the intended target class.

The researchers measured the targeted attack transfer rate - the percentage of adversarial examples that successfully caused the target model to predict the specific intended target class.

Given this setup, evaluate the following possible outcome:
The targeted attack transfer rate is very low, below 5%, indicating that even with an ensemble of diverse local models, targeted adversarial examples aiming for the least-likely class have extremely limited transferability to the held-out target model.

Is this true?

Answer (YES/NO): YES